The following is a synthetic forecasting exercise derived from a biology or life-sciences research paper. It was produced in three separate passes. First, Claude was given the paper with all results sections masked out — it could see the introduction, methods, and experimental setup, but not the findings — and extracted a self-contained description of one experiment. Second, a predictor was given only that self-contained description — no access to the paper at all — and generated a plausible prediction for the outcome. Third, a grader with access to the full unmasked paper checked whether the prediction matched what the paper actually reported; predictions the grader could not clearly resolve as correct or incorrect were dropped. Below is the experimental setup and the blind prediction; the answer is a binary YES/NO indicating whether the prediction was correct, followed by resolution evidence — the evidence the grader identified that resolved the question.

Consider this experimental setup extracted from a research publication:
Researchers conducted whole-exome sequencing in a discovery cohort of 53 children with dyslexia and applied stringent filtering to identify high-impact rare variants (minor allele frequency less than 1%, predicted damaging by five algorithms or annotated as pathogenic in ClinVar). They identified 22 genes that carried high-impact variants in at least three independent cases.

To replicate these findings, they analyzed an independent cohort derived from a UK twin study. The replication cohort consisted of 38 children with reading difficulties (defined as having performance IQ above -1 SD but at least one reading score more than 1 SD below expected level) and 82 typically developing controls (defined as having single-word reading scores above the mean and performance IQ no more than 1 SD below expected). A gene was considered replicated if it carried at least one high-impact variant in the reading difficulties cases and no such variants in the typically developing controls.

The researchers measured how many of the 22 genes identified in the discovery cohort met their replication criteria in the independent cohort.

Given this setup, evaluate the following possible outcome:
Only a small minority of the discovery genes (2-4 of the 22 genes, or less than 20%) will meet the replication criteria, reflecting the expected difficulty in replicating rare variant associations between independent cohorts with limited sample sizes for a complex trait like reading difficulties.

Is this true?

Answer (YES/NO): NO